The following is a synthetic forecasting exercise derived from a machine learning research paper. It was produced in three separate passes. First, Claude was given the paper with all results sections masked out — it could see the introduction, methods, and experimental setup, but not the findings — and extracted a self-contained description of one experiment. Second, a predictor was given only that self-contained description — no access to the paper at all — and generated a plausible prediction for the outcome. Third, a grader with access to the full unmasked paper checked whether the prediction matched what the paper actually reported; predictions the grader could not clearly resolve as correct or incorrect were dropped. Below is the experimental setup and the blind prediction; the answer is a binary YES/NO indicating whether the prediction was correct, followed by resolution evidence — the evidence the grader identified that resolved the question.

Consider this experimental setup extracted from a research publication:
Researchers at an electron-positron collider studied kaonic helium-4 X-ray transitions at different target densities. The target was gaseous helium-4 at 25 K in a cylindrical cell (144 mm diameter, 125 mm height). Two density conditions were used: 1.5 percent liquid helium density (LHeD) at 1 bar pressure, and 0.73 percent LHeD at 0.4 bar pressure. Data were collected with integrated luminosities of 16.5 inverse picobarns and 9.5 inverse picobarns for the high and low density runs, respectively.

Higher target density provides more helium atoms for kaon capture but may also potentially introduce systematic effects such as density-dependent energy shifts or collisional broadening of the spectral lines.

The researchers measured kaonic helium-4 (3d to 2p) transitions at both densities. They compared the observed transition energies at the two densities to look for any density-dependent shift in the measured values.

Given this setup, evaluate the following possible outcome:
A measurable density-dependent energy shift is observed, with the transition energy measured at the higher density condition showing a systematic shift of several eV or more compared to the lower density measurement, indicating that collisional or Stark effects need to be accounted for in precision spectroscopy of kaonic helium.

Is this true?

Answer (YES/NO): NO